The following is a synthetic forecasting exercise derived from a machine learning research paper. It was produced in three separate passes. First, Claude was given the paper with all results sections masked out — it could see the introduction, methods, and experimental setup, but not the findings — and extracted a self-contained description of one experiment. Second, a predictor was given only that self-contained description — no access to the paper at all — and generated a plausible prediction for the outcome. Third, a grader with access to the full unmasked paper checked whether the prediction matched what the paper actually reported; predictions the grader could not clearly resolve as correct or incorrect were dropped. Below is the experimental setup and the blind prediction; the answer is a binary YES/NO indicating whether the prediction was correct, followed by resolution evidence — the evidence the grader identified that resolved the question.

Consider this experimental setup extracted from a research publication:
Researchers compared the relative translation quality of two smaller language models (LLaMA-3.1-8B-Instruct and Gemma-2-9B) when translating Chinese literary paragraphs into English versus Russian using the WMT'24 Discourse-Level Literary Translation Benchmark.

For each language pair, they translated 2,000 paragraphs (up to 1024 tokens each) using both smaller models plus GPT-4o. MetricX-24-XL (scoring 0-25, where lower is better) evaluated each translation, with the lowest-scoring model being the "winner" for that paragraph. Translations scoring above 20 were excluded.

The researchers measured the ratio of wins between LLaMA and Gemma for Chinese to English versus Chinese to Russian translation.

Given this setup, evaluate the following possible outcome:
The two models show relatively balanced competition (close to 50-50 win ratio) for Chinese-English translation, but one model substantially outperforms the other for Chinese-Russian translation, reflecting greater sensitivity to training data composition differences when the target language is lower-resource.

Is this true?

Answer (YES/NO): NO